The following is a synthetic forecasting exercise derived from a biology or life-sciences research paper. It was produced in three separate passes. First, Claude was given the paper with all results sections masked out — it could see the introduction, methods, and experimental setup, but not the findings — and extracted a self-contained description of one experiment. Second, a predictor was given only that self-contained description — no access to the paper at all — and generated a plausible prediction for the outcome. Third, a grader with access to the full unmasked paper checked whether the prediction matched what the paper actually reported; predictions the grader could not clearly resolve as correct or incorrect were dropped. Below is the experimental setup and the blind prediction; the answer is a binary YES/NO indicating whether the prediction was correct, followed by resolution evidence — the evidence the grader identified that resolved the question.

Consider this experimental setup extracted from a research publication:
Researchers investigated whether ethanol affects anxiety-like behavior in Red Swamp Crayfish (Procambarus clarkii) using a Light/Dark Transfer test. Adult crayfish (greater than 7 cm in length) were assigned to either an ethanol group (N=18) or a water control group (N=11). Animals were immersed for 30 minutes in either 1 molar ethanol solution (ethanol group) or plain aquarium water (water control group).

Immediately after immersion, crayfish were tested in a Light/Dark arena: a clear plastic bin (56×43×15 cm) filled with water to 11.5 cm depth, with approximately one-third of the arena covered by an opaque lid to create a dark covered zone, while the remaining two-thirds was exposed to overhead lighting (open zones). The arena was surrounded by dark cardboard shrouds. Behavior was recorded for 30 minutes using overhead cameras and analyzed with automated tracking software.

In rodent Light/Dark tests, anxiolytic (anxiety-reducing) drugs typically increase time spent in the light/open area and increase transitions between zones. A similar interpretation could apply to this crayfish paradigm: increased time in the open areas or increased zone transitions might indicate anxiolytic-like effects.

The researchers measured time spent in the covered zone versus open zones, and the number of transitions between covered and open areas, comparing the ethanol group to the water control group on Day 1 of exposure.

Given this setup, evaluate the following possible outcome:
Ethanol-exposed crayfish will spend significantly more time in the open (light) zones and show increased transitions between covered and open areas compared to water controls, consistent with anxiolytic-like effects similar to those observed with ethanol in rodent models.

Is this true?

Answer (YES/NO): NO